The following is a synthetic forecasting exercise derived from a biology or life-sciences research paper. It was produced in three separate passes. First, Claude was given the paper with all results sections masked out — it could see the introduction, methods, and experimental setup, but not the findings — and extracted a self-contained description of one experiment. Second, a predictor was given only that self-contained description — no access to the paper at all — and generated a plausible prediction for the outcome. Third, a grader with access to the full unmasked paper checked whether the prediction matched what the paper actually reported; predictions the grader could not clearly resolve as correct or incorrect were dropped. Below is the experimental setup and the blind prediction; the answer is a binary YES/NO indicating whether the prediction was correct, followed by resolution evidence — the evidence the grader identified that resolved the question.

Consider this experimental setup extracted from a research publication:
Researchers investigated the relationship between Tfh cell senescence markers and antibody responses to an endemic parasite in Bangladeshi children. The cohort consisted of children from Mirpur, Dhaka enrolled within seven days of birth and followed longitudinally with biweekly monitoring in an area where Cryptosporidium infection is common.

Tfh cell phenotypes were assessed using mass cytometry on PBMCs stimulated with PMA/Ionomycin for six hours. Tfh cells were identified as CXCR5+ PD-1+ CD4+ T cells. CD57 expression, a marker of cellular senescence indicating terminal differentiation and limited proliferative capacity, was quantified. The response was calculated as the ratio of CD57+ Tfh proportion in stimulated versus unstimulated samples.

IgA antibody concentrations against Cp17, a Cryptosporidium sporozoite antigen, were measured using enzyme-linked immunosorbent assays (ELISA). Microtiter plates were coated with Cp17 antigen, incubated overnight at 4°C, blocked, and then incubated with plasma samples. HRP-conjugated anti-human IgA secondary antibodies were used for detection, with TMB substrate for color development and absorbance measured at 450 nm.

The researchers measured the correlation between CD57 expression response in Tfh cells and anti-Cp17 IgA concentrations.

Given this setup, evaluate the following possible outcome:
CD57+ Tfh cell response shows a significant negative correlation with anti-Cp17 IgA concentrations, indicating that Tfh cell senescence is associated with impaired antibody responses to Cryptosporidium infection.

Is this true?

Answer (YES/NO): YES